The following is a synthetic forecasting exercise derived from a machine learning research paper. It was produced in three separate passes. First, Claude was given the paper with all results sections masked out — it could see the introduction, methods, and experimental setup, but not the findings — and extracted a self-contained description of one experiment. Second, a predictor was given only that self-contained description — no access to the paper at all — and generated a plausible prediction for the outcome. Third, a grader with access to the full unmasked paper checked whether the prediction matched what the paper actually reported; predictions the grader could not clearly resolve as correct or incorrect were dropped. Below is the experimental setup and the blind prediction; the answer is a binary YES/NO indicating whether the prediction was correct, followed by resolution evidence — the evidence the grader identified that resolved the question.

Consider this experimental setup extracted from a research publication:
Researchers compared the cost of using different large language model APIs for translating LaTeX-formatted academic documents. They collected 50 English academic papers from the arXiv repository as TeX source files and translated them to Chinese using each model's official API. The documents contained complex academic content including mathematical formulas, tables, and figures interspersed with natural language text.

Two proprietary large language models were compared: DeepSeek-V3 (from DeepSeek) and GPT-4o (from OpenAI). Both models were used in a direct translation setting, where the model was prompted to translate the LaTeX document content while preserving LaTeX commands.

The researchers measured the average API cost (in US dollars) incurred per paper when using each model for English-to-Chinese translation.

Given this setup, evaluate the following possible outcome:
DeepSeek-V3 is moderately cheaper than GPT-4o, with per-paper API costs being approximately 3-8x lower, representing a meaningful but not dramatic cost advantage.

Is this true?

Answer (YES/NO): YES